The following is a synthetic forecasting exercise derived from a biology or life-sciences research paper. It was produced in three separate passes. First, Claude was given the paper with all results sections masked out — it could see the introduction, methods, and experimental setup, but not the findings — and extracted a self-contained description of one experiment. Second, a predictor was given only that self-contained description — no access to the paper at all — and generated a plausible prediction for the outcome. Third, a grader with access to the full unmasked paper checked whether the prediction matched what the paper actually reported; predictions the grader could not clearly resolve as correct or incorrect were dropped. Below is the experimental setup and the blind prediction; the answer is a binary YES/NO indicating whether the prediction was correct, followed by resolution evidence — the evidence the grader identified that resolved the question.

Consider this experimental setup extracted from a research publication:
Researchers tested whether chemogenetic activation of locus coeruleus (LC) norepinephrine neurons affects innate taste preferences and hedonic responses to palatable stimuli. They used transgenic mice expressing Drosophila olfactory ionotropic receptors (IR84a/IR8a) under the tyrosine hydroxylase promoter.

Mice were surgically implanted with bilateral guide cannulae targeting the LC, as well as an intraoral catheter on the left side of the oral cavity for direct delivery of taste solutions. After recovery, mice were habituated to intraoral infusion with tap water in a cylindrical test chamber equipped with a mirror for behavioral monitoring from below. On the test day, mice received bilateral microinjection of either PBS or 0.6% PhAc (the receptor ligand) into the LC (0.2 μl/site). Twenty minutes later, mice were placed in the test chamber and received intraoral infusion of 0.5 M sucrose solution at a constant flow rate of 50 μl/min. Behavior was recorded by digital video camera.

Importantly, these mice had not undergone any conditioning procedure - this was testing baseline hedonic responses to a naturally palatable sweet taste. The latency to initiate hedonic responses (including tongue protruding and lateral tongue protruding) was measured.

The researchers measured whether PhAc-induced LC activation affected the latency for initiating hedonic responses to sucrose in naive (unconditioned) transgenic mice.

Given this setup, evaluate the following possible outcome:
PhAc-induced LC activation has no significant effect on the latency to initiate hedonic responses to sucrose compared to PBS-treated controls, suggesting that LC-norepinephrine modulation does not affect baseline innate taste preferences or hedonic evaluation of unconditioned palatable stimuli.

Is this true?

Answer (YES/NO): YES